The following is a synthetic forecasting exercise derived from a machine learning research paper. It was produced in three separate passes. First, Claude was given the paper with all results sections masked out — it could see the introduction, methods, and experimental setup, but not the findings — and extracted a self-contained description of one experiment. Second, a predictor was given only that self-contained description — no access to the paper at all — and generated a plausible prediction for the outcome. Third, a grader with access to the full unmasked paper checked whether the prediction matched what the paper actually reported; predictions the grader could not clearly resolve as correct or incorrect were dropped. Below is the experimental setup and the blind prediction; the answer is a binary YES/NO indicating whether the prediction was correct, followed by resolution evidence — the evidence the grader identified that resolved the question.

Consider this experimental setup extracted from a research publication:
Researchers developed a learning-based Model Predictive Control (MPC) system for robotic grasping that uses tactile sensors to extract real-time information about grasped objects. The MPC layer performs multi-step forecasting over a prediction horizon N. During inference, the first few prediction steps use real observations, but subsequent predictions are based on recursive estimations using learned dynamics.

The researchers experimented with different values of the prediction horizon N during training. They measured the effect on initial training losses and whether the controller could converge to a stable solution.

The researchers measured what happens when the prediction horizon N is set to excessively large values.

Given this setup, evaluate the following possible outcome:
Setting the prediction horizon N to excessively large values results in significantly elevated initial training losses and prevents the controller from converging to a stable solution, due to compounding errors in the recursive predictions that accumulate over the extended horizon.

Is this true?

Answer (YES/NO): YES